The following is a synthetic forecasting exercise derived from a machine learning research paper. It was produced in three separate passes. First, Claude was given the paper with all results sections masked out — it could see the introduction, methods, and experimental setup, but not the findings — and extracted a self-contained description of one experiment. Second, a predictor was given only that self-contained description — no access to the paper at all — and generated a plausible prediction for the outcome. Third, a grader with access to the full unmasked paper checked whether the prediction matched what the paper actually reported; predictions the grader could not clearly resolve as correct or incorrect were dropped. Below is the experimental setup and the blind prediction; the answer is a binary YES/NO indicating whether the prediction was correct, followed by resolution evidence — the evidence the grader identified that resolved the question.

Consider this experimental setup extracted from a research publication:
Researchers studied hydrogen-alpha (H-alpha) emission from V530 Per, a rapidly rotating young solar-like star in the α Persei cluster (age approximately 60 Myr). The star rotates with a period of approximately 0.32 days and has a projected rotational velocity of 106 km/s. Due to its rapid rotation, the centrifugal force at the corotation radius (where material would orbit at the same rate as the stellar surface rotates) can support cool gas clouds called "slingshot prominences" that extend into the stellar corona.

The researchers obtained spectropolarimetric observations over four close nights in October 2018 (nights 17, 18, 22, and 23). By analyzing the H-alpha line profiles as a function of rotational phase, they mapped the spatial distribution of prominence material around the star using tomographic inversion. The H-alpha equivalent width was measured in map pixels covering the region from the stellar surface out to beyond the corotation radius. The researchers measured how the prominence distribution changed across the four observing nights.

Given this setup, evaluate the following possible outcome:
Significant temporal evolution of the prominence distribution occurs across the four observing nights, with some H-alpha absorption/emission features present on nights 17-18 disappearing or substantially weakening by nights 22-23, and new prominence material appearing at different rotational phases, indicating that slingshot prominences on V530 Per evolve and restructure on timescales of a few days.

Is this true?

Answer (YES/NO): NO